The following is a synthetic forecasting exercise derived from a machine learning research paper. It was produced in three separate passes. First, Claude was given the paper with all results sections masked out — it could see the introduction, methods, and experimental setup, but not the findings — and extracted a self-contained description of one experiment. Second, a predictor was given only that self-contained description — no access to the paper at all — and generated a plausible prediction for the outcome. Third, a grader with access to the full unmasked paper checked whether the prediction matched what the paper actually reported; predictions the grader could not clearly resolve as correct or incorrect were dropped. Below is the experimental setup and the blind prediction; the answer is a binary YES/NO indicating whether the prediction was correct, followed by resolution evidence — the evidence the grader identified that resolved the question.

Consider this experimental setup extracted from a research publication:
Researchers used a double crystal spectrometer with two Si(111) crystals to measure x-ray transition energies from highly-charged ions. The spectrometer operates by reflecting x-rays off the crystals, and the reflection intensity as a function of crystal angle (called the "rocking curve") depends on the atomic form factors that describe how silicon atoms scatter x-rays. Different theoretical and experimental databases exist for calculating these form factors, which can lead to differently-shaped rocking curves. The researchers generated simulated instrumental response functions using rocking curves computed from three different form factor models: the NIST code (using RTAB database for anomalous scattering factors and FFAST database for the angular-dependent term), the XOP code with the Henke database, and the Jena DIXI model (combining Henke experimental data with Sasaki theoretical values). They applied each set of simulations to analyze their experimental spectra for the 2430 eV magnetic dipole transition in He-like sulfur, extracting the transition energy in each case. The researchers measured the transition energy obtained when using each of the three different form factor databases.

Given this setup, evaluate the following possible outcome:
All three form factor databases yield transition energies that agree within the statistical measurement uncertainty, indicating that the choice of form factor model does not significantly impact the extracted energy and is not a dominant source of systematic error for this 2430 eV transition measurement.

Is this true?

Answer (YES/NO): YES